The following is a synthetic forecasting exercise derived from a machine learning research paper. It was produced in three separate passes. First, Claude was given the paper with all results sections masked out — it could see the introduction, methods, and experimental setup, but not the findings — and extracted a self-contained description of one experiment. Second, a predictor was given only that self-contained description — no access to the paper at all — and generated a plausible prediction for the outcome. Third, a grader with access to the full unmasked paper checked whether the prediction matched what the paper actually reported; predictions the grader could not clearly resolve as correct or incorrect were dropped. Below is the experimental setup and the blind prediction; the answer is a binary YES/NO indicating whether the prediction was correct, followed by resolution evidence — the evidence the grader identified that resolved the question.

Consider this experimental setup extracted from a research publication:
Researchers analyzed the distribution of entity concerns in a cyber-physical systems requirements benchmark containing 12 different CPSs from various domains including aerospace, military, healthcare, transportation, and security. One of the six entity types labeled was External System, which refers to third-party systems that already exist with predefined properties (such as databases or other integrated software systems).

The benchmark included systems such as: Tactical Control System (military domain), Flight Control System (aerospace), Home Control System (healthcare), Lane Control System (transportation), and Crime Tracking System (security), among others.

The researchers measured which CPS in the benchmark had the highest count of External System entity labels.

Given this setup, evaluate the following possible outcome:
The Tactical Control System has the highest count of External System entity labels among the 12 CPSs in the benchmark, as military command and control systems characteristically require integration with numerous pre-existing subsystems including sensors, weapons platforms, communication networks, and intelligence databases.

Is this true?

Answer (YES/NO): YES